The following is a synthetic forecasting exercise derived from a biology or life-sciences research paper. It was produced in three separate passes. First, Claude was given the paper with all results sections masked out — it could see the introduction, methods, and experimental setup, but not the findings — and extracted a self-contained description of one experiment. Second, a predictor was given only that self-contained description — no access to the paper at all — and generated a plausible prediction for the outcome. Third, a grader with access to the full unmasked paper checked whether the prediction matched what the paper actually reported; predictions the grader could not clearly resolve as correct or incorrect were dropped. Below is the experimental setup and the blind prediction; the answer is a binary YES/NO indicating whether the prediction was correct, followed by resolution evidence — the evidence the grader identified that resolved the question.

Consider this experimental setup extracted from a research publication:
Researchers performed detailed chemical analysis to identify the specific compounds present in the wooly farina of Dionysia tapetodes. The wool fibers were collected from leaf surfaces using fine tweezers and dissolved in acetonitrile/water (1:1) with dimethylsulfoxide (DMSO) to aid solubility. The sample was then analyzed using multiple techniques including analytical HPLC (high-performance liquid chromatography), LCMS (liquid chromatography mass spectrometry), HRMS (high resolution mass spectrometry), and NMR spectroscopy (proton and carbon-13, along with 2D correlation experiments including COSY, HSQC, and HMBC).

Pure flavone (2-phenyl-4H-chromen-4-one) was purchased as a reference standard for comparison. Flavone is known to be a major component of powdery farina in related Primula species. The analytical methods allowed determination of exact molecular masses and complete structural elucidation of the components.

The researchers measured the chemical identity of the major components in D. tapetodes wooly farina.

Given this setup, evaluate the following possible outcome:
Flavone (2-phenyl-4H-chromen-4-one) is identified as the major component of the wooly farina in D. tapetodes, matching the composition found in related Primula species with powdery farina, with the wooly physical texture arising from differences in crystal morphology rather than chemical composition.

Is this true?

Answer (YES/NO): NO